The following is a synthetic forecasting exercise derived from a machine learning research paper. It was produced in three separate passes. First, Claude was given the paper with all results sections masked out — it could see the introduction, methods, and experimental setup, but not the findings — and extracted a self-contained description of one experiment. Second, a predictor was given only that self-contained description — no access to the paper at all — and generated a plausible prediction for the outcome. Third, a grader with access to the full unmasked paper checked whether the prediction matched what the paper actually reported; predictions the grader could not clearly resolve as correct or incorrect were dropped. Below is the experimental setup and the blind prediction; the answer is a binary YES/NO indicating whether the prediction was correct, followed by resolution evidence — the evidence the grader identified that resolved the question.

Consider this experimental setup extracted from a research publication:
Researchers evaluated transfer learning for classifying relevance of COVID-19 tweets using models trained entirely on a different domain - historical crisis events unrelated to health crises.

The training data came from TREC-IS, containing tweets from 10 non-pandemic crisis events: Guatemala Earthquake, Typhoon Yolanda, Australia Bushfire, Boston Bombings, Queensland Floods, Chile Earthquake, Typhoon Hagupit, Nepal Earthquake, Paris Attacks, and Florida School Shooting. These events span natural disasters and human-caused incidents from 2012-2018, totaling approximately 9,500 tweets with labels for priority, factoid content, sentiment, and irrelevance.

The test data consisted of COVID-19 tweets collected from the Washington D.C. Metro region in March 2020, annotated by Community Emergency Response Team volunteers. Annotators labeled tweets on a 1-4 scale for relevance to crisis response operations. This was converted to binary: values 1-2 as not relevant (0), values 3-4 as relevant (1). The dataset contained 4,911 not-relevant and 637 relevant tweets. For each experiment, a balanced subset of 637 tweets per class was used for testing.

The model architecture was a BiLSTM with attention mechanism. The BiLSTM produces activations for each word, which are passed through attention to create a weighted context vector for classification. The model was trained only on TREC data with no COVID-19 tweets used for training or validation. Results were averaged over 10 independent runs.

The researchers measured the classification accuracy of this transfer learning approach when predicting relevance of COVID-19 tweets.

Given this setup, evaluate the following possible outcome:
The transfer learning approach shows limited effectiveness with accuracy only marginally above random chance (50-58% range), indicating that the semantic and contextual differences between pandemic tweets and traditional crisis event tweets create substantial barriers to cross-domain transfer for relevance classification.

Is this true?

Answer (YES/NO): NO